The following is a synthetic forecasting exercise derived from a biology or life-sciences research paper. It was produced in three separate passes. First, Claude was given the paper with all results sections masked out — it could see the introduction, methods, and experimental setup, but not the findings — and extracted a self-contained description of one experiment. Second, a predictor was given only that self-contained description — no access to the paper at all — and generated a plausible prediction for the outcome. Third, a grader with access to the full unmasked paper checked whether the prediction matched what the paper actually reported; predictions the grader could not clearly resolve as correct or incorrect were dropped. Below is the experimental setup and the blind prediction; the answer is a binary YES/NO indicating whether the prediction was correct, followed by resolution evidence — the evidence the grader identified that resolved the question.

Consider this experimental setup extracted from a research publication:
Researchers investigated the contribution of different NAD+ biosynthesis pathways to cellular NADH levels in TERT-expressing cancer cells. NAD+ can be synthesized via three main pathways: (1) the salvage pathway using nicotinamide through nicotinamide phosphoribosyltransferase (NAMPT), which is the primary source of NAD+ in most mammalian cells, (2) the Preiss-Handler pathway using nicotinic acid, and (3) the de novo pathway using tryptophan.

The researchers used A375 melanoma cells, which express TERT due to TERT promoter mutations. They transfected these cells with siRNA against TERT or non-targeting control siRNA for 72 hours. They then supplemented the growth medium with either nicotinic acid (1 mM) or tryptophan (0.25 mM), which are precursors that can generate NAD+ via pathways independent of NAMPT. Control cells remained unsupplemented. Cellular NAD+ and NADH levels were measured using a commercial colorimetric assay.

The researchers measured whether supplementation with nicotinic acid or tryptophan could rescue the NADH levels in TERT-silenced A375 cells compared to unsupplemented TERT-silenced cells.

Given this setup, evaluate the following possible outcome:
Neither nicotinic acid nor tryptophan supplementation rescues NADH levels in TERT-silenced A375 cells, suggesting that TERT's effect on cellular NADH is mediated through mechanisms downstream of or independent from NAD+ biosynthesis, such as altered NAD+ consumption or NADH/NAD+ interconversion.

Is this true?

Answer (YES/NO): NO